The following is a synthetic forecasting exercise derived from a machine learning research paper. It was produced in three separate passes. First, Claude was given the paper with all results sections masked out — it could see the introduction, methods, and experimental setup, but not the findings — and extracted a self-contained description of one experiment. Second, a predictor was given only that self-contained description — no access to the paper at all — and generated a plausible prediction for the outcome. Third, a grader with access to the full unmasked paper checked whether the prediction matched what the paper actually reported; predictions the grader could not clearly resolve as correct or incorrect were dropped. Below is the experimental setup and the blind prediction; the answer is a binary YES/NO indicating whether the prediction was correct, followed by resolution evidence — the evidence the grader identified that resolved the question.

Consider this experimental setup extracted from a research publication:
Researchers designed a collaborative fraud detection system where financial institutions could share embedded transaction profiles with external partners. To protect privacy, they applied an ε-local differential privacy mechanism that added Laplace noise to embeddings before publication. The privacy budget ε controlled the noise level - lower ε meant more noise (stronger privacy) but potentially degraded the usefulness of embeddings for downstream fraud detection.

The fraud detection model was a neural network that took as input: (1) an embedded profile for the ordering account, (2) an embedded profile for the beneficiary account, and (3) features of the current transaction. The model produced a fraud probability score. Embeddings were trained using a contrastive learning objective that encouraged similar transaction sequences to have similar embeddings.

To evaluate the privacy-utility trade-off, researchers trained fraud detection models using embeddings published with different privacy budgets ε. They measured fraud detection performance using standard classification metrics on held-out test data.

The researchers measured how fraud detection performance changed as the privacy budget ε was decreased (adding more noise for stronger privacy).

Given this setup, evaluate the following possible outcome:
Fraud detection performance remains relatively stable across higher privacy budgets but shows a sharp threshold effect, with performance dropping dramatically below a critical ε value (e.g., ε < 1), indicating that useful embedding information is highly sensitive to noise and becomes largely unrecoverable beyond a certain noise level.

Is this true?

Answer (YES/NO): NO